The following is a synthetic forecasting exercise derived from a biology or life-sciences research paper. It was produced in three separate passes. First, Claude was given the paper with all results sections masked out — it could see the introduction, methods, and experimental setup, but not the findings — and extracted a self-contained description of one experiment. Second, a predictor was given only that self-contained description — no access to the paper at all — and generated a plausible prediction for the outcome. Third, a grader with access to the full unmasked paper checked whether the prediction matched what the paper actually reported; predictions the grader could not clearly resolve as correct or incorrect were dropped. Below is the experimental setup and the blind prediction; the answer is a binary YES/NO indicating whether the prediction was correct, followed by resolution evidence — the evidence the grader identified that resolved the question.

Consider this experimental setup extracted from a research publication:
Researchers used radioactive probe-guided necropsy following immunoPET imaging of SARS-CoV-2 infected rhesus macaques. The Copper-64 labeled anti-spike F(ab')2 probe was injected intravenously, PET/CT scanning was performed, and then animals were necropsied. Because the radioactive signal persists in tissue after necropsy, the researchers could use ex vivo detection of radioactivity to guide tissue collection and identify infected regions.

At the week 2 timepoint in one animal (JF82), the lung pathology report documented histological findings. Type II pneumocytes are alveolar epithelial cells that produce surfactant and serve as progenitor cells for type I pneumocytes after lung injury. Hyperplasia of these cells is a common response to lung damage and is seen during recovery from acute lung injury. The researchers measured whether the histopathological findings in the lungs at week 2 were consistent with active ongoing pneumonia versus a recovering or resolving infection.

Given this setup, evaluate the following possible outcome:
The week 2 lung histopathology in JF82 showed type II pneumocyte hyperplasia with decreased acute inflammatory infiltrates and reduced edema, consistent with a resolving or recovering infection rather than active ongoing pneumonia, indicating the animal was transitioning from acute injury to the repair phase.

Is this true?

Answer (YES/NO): NO